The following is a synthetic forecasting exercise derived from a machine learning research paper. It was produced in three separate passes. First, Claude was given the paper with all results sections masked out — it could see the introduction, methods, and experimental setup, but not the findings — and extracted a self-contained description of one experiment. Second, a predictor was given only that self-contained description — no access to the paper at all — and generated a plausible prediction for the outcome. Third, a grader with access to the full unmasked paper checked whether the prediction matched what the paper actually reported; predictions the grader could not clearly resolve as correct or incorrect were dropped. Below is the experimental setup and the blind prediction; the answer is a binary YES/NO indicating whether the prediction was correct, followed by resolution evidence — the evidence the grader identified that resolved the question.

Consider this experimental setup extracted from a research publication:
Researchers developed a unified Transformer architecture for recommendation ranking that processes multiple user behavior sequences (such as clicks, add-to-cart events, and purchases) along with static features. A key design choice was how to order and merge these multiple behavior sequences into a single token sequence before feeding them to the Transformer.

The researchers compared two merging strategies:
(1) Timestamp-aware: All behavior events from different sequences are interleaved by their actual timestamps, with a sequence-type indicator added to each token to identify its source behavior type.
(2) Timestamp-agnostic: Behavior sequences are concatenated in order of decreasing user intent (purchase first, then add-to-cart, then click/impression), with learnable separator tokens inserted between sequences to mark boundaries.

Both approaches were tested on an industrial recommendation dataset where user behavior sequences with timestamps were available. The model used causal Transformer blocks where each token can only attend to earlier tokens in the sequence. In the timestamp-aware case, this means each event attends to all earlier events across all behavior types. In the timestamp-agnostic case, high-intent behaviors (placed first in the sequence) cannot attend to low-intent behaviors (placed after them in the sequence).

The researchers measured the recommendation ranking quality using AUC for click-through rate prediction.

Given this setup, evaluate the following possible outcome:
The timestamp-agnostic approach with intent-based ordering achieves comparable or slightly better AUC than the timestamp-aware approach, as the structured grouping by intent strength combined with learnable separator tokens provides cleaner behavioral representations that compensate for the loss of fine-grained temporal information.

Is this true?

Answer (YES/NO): NO